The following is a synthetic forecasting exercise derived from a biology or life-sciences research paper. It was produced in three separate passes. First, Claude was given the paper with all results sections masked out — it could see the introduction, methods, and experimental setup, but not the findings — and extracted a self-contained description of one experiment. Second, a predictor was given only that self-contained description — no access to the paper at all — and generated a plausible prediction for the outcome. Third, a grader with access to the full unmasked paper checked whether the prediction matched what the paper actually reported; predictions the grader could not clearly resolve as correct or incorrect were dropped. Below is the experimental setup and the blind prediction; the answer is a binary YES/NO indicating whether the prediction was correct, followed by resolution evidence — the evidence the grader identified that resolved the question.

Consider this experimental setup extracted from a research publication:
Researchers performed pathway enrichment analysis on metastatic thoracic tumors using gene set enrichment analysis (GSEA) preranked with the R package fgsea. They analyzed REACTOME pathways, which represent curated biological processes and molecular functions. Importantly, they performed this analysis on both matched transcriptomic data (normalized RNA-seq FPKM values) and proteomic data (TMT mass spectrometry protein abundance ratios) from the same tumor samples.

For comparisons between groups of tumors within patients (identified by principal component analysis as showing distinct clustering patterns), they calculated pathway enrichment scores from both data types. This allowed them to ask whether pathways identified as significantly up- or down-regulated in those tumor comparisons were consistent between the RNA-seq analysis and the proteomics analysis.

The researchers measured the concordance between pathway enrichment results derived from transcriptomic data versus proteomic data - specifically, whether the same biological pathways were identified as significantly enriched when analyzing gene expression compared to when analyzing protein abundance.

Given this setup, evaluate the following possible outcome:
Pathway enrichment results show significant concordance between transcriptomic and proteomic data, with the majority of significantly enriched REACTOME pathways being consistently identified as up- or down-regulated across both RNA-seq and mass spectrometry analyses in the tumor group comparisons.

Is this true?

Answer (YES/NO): NO